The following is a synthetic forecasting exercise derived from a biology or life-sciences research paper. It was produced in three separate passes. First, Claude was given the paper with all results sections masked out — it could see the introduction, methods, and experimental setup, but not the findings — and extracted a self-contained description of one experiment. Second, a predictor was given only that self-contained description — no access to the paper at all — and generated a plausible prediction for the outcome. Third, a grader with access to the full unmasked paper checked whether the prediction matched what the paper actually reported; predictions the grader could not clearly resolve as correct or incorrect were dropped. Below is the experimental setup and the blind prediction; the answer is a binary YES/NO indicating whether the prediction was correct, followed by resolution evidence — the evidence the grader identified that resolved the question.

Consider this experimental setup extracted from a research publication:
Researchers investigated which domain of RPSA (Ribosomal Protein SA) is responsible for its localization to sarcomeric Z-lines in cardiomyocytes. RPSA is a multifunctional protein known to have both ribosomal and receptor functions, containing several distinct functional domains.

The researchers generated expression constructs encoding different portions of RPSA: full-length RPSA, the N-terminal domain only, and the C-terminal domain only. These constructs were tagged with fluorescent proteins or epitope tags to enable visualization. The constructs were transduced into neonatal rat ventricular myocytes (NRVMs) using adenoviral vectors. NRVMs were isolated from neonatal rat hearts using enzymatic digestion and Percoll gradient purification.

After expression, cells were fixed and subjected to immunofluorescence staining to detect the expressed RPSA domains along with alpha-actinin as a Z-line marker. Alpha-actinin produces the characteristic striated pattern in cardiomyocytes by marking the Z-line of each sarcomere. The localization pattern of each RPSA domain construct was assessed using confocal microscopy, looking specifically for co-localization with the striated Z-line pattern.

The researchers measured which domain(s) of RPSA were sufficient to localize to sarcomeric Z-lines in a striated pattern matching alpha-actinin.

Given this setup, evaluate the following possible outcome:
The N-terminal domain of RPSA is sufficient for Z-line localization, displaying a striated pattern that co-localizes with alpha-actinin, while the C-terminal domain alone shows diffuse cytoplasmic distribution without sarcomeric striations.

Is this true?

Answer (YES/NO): NO